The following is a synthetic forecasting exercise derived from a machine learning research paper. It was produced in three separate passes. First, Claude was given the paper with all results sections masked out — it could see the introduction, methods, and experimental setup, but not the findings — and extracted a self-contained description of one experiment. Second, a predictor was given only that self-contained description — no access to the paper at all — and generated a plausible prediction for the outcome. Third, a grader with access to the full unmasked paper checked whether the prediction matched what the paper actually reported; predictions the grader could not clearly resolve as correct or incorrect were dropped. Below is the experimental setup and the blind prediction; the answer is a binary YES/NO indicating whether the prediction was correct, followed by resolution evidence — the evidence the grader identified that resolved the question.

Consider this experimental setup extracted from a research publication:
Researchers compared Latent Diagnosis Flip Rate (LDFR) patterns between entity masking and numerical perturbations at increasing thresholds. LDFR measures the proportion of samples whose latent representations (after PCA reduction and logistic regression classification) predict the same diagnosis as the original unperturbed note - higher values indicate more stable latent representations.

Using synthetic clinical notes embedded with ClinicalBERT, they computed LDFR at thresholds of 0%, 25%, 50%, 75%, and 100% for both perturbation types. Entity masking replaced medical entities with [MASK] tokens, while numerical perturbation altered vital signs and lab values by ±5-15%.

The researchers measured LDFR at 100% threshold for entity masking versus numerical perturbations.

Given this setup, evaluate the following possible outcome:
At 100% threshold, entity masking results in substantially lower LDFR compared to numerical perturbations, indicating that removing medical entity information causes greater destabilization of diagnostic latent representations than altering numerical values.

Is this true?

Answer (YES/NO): YES